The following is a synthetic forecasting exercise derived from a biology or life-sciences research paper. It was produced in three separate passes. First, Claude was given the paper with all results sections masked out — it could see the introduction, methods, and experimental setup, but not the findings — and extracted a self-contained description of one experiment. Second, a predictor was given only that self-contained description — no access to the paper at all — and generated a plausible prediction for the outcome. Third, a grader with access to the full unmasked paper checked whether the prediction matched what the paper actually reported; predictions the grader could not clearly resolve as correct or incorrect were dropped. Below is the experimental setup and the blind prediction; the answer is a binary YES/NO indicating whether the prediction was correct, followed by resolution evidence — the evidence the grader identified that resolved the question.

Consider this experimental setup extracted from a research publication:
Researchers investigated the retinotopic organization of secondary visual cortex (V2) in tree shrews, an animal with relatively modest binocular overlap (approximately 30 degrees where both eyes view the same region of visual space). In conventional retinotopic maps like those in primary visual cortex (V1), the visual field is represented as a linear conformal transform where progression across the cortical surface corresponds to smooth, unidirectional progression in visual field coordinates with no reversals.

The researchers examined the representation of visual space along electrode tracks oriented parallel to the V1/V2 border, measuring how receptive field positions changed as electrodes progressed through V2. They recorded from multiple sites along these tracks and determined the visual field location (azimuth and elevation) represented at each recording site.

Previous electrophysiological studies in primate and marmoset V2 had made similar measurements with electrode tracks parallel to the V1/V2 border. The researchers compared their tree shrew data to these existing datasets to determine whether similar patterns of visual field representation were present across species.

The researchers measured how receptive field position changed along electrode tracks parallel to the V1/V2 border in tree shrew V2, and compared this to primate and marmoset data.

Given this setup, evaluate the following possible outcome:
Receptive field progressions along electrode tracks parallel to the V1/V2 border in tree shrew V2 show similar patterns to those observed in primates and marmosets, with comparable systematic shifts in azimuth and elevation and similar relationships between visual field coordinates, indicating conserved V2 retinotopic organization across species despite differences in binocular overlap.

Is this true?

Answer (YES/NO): YES